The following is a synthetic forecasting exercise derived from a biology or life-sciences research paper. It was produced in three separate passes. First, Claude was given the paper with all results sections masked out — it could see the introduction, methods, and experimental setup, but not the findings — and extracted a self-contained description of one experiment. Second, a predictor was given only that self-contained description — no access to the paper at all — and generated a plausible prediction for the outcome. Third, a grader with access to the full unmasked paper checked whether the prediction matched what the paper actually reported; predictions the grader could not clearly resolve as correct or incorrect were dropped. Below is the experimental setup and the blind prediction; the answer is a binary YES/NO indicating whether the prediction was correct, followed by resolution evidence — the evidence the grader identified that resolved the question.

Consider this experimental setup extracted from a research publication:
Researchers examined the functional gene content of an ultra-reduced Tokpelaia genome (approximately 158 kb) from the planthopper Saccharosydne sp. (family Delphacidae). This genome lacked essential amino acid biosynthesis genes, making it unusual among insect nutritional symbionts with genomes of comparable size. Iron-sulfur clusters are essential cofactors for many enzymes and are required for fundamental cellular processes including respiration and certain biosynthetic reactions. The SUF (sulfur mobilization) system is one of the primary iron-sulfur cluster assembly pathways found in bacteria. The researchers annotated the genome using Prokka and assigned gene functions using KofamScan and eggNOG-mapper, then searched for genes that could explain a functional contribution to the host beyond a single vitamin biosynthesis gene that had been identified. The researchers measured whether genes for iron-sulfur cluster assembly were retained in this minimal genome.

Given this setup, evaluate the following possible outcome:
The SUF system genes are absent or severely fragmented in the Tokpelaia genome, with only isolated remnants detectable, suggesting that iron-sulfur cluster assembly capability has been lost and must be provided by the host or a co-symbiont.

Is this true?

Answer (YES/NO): NO